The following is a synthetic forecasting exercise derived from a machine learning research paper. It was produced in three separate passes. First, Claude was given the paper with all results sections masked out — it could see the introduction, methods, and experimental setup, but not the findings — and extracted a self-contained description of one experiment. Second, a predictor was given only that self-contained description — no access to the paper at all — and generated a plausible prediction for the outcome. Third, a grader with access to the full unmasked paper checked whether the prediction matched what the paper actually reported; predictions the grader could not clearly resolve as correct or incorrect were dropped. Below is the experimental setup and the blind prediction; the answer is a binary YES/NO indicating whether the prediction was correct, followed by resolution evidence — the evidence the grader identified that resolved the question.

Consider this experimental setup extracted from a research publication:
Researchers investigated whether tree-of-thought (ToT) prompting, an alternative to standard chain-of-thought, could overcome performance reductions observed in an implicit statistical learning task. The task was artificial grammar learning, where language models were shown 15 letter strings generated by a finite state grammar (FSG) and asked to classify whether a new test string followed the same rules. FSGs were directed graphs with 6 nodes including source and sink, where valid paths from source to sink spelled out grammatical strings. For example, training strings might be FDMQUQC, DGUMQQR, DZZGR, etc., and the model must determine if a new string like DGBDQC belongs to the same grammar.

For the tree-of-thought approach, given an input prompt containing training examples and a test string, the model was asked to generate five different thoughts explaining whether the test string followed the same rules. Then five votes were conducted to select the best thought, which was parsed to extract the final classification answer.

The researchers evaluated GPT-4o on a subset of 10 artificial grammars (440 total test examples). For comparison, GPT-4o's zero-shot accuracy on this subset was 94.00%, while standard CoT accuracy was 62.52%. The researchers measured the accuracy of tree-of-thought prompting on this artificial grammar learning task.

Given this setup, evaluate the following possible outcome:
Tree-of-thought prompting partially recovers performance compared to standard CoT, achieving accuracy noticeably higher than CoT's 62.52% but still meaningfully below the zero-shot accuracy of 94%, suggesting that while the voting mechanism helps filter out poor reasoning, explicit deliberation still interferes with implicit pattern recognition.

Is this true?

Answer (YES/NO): NO